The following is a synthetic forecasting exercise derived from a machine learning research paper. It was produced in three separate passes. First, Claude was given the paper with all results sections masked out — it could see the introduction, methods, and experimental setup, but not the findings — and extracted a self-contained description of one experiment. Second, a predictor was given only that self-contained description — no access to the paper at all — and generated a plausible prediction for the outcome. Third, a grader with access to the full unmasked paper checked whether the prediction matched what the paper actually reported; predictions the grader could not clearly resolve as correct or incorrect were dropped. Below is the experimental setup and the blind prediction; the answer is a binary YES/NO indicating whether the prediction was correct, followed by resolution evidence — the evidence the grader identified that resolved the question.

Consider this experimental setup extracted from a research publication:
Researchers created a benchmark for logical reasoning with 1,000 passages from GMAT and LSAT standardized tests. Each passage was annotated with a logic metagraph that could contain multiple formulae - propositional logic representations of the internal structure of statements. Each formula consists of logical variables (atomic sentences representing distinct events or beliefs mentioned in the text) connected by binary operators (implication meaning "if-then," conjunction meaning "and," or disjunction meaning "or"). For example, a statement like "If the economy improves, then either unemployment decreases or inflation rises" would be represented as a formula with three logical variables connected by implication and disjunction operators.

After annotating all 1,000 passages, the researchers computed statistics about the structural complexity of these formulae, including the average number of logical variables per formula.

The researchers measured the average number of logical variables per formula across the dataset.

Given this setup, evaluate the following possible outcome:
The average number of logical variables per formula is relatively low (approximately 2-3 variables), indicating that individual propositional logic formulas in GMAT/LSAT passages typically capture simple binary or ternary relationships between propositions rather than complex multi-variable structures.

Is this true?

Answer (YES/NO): YES